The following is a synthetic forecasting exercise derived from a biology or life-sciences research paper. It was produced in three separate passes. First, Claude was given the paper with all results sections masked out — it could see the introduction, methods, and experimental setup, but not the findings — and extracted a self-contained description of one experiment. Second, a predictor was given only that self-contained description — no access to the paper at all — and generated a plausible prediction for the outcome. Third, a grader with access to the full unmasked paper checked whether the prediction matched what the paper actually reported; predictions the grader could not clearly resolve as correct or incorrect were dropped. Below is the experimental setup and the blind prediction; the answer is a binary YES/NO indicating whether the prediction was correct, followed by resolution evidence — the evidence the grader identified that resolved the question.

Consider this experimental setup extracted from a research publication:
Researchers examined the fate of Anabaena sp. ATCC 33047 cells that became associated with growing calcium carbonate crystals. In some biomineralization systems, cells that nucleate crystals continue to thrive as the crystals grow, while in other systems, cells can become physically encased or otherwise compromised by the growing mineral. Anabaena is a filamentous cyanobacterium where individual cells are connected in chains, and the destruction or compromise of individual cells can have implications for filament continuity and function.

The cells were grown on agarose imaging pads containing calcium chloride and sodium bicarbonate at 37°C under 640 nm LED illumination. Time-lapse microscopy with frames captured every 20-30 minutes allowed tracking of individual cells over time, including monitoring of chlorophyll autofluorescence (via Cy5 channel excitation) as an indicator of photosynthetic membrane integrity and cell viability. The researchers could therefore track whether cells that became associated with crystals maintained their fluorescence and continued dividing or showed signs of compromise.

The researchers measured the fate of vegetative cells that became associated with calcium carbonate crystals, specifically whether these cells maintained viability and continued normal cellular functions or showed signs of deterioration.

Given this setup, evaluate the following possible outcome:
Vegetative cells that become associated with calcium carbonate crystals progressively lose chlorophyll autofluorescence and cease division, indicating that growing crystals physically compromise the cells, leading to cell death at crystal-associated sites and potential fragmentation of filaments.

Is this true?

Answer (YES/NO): NO